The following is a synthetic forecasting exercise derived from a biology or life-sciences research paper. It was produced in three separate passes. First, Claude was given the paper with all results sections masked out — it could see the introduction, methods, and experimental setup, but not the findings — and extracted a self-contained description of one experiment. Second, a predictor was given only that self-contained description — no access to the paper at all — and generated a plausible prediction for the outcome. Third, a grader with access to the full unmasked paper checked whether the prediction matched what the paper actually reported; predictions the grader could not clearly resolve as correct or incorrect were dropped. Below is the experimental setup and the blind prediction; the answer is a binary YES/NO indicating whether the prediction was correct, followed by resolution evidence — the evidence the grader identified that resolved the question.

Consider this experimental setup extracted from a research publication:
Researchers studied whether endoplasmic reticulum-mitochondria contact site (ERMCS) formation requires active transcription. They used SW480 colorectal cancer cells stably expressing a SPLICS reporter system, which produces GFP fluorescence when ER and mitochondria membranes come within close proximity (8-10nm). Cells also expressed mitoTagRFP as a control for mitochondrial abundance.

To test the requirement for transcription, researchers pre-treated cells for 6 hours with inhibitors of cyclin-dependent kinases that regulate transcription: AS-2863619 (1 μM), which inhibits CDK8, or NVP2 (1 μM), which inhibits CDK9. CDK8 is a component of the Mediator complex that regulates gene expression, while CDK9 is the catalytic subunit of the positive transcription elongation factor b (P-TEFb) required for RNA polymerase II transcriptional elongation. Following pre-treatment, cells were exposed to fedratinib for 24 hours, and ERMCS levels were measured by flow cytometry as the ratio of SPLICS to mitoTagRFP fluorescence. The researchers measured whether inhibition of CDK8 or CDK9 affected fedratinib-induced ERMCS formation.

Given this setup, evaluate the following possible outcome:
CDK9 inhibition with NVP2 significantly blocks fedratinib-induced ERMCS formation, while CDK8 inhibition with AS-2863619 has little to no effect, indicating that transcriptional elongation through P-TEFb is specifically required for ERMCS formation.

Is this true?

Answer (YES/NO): NO